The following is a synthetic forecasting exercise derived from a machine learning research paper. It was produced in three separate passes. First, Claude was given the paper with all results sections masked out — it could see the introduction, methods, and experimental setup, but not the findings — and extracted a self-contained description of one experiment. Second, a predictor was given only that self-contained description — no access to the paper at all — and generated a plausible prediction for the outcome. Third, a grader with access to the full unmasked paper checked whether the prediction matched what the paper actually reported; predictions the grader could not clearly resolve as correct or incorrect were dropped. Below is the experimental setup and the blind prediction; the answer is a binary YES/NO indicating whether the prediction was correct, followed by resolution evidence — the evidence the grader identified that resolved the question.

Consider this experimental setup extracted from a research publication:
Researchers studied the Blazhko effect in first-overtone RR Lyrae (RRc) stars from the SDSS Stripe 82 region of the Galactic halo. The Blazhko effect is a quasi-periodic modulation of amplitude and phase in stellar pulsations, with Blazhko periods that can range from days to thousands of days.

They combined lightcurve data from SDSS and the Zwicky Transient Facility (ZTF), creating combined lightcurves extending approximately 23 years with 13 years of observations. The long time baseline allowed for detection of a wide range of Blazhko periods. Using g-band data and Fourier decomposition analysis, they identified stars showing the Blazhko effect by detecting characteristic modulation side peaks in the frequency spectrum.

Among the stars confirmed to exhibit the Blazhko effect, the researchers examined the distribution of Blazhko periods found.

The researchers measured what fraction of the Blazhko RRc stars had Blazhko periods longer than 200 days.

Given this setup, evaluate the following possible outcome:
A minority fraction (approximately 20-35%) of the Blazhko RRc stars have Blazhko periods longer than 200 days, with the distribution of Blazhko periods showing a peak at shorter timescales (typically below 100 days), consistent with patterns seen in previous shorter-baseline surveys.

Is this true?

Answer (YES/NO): NO